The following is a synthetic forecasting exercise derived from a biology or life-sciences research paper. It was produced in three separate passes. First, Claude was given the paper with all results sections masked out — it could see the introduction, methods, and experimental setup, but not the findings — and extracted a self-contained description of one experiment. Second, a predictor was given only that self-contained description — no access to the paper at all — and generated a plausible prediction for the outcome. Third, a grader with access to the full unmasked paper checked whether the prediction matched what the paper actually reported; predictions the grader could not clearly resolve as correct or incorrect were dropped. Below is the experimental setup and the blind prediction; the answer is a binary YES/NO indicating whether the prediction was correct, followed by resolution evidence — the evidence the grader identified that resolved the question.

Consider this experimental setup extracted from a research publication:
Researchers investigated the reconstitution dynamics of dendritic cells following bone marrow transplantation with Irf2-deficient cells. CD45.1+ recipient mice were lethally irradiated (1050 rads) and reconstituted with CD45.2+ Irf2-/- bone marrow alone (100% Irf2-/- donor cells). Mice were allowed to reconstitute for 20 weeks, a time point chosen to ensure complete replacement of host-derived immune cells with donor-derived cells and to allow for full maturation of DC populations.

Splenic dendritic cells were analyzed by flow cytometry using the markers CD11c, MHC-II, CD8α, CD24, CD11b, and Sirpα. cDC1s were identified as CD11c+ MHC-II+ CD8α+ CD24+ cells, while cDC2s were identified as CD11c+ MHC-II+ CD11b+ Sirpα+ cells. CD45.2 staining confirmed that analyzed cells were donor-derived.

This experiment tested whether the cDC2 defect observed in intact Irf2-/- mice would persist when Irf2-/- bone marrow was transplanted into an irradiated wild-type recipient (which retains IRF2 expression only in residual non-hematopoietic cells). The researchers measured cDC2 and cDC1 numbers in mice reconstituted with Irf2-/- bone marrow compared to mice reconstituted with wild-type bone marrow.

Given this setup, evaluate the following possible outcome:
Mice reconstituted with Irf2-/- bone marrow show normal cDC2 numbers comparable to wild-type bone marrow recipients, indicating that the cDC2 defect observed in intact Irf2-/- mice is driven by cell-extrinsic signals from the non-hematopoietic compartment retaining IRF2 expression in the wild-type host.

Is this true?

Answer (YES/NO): NO